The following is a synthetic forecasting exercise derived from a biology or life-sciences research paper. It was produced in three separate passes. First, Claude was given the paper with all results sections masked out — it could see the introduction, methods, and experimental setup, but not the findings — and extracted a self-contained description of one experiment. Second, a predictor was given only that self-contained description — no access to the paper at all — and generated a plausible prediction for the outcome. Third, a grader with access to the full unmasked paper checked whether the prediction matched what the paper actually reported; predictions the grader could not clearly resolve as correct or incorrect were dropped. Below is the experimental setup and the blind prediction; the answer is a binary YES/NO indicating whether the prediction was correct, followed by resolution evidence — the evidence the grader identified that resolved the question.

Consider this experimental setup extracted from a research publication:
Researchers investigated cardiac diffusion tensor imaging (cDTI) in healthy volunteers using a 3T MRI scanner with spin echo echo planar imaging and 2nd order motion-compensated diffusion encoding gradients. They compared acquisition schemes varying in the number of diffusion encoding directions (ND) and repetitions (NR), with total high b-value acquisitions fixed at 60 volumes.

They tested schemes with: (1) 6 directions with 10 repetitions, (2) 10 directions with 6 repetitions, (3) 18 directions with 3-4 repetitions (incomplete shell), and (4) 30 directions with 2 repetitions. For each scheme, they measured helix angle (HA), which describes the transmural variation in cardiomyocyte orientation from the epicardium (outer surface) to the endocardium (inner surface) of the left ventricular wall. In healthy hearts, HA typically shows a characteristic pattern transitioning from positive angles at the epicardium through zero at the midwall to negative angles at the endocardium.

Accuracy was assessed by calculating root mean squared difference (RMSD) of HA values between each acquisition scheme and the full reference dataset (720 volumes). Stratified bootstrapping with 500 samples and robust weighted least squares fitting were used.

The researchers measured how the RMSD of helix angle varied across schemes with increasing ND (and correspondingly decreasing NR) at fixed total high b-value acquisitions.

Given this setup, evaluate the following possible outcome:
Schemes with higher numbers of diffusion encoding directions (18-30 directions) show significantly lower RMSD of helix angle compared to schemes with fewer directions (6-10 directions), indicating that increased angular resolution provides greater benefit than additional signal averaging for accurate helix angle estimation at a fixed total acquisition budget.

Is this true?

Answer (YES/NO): YES